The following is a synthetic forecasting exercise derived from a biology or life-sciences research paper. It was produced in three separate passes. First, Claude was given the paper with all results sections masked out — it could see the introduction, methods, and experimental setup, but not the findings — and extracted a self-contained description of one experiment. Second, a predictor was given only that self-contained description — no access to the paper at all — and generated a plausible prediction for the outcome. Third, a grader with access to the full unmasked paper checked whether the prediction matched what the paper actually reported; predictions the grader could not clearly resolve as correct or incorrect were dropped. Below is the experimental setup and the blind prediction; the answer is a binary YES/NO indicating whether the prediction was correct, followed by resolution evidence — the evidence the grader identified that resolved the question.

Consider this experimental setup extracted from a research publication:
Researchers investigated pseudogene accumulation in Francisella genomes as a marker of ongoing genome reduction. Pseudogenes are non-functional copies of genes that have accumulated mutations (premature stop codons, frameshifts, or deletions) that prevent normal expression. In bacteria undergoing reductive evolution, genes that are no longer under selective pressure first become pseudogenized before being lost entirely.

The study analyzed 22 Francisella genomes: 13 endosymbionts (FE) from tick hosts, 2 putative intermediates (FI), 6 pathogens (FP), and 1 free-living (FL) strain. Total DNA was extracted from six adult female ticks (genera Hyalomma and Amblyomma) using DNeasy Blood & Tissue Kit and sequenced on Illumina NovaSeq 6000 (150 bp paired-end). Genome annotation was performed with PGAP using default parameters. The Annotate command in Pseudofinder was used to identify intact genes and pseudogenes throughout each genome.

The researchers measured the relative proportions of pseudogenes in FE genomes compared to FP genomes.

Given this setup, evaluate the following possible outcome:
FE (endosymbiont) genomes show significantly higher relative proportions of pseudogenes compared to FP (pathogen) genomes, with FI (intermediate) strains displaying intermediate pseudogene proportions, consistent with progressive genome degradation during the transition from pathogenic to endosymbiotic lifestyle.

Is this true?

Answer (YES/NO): YES